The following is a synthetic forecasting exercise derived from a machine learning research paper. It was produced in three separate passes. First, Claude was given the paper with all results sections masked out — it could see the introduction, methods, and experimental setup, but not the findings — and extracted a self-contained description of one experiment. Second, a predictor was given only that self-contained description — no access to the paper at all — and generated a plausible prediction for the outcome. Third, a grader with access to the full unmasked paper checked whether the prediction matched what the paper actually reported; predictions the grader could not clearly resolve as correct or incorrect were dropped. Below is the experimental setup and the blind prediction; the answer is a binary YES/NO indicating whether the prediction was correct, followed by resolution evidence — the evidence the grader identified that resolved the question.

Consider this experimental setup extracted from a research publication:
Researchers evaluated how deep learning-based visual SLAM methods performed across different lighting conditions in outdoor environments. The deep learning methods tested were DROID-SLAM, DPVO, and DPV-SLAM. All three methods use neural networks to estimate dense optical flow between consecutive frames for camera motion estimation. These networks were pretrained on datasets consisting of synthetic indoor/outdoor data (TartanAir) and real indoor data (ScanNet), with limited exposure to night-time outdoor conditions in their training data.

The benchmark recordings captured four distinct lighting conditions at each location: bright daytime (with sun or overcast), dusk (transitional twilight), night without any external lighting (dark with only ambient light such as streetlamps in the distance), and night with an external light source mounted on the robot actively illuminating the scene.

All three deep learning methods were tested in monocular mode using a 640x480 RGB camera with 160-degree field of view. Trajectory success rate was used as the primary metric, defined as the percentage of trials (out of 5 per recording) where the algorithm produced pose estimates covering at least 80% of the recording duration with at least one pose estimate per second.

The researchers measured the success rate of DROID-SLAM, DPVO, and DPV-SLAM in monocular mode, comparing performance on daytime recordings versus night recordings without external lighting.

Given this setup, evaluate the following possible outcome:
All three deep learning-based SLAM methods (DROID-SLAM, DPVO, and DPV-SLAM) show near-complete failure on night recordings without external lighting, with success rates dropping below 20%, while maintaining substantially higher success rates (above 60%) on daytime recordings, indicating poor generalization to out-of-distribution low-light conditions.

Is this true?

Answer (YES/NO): NO